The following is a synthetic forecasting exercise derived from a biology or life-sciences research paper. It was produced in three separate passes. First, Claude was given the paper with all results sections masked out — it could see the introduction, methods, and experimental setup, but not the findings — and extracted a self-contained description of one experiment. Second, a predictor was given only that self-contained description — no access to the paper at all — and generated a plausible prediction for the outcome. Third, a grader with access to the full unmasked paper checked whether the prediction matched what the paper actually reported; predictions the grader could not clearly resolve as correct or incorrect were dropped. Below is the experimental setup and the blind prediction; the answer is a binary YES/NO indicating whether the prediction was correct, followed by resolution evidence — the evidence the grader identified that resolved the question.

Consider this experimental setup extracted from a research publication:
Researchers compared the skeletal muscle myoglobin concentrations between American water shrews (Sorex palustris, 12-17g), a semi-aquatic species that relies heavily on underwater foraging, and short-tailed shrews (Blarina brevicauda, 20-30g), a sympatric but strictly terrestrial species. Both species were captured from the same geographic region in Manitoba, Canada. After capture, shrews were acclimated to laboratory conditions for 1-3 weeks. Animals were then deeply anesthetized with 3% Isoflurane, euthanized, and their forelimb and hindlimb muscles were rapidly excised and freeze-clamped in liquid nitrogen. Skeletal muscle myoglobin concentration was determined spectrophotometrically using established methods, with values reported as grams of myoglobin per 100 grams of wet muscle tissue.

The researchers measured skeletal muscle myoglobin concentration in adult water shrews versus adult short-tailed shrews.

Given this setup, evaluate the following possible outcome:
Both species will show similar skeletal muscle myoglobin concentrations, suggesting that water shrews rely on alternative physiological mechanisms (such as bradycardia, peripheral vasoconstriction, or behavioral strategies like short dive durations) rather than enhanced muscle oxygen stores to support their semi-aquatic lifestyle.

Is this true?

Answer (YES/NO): NO